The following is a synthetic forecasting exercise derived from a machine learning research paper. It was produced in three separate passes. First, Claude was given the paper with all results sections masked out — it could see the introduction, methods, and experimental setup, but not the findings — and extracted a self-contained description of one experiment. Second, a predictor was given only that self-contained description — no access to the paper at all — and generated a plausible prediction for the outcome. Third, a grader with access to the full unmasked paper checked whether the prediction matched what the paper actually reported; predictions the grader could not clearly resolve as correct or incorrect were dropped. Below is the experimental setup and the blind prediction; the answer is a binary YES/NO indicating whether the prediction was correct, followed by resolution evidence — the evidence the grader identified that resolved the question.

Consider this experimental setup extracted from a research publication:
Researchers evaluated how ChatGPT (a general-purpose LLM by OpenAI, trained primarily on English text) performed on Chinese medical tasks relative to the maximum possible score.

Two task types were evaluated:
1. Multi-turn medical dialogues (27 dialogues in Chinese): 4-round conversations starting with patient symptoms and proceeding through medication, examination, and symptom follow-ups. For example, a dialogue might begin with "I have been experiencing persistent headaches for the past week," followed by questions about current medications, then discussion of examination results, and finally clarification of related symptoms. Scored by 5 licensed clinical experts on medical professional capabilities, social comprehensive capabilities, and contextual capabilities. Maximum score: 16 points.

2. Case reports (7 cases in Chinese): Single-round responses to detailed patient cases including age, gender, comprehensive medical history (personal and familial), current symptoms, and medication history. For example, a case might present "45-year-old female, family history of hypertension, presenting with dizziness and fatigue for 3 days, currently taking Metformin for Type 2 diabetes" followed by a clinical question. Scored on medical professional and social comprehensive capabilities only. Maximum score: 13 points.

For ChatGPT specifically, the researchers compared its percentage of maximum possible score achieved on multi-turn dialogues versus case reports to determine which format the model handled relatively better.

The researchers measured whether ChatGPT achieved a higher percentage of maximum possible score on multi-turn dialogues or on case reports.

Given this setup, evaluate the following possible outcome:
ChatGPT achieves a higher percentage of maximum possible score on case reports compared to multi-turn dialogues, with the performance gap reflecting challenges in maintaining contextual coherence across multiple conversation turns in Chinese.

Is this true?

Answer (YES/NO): NO